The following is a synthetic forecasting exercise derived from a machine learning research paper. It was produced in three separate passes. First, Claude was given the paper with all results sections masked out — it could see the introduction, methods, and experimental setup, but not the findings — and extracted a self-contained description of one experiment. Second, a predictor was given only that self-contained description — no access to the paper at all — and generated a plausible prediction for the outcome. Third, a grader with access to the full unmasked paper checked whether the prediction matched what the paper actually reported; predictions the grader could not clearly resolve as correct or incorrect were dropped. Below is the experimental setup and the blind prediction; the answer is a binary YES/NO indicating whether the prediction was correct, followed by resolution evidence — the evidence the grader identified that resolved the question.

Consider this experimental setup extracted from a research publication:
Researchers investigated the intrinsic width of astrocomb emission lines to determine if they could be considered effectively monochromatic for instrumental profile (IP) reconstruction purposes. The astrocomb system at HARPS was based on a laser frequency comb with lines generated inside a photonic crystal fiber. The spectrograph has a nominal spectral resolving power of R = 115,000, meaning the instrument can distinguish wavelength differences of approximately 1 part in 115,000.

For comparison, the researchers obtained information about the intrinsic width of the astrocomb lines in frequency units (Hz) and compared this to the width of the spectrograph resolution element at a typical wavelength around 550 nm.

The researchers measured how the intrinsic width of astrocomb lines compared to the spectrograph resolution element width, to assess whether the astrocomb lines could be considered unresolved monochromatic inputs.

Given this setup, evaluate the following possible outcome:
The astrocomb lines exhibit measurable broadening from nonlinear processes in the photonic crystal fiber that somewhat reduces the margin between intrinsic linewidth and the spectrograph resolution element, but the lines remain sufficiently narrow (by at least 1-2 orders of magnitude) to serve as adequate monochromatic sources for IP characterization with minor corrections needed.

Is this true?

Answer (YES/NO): NO